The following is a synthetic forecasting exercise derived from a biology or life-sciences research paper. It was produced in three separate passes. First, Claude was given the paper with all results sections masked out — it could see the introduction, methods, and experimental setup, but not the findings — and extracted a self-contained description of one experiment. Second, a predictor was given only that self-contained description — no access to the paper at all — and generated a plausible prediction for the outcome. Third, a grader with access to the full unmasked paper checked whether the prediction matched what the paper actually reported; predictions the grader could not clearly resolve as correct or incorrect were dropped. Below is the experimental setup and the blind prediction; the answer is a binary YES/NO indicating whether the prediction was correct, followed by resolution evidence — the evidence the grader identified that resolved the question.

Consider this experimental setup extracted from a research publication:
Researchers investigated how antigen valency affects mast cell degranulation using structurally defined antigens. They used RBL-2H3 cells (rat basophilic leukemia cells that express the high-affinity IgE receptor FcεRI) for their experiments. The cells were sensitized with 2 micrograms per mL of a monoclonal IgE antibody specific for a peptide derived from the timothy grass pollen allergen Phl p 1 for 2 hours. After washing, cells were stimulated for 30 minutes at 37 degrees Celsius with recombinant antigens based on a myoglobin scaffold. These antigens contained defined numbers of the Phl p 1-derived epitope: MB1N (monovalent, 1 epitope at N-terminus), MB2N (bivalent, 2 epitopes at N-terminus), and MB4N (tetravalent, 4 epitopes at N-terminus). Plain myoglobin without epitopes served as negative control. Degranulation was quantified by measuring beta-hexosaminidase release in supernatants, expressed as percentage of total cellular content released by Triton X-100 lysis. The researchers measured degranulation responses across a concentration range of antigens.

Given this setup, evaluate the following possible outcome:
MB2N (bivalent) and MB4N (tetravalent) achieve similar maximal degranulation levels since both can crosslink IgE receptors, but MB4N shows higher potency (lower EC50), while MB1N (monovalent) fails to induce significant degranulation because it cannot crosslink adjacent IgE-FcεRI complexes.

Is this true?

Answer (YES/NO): NO